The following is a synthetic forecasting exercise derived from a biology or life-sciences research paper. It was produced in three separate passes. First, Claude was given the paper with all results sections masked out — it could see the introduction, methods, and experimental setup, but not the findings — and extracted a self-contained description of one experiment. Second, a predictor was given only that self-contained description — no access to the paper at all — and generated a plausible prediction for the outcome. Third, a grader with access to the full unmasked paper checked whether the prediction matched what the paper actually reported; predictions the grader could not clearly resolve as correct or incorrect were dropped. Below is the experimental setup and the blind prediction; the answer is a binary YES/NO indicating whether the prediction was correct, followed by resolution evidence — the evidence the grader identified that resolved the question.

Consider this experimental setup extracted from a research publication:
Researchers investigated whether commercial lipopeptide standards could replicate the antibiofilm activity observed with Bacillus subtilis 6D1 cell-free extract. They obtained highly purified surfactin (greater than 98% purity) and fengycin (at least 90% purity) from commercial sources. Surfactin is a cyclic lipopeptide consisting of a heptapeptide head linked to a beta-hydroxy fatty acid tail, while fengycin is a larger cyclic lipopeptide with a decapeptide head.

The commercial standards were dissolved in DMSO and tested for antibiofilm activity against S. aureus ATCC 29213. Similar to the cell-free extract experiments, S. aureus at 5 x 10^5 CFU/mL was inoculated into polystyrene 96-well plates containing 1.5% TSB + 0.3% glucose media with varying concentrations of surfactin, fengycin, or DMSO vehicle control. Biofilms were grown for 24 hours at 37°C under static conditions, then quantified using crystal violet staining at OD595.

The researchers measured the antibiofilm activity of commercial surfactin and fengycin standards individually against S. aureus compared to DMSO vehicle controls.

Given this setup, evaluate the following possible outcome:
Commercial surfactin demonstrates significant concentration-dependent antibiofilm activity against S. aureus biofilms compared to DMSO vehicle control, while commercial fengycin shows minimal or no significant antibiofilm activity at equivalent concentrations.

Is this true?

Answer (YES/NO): NO